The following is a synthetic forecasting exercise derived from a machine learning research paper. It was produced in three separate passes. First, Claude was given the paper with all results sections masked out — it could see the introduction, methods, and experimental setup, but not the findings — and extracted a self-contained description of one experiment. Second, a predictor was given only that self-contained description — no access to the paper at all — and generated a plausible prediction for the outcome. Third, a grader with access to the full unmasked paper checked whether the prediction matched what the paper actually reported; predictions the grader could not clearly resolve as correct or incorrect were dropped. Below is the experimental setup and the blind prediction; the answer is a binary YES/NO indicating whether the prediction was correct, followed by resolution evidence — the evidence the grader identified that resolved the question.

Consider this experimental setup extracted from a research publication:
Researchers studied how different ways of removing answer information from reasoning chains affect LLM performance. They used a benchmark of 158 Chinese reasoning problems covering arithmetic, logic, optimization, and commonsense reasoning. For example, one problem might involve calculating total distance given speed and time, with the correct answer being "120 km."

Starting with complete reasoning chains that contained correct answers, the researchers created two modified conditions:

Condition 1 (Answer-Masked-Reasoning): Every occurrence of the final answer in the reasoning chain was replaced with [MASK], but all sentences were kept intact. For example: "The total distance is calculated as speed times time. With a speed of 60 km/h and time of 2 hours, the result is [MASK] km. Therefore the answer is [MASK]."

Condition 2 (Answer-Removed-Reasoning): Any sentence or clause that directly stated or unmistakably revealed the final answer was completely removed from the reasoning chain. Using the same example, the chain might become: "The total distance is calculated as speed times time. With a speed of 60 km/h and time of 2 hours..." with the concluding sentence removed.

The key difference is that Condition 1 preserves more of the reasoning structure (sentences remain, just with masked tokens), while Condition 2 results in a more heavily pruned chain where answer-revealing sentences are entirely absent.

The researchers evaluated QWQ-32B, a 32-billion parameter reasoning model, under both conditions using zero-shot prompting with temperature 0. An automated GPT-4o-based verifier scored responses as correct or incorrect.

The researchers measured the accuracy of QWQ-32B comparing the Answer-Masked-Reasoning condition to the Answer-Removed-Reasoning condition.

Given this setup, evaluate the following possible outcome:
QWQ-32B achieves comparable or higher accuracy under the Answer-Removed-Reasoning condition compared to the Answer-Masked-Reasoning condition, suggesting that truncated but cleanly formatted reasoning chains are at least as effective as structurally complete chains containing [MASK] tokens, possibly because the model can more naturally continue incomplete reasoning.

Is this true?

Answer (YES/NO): NO